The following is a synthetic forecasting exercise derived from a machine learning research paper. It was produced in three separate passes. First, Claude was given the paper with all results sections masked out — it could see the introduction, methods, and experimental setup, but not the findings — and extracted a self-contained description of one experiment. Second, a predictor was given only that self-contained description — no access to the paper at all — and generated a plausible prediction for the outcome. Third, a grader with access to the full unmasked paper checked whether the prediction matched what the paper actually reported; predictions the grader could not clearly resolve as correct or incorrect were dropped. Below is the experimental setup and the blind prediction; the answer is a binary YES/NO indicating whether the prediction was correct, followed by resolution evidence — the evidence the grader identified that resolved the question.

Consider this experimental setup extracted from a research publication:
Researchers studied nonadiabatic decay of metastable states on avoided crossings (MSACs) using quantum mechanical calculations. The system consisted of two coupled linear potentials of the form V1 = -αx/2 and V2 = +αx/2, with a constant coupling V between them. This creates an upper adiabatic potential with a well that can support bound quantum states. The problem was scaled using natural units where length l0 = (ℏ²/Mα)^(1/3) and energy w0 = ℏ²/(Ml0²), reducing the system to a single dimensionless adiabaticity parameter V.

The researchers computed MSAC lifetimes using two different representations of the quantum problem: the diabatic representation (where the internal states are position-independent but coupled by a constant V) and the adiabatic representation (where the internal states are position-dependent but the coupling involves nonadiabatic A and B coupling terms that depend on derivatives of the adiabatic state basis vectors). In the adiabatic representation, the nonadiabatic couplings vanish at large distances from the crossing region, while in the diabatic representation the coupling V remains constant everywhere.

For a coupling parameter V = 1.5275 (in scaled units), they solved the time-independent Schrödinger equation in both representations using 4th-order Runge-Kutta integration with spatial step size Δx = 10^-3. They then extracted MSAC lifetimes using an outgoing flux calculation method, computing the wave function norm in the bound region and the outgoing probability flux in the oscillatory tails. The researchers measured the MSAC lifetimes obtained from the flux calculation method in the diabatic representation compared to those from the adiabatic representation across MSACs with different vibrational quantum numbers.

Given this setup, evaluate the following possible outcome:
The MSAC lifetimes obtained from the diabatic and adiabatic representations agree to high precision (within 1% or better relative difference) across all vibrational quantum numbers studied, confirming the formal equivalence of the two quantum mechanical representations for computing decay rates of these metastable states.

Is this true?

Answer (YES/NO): NO